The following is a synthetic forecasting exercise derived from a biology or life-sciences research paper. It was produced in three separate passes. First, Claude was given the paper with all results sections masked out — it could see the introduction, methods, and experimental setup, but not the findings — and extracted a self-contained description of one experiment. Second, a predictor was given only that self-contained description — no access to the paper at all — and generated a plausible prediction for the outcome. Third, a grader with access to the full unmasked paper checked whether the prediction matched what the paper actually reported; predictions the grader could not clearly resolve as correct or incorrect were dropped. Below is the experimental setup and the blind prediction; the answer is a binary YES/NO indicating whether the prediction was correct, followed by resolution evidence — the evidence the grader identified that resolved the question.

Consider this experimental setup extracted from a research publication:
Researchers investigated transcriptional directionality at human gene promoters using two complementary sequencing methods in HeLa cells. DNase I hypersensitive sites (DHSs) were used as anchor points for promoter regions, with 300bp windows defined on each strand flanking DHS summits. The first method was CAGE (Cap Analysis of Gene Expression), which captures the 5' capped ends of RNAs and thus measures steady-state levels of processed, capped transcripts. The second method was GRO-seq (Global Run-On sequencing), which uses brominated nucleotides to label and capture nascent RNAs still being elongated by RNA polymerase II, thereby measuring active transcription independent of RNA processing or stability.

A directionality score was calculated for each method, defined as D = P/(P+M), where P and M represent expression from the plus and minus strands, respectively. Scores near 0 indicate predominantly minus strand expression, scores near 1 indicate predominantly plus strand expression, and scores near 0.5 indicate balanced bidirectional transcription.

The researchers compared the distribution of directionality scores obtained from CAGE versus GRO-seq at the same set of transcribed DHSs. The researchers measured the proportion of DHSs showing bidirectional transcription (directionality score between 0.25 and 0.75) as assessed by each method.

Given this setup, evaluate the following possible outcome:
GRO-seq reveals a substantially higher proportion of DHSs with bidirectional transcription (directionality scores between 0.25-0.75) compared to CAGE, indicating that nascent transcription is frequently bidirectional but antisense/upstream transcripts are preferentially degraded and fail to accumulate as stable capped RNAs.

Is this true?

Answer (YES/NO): YES